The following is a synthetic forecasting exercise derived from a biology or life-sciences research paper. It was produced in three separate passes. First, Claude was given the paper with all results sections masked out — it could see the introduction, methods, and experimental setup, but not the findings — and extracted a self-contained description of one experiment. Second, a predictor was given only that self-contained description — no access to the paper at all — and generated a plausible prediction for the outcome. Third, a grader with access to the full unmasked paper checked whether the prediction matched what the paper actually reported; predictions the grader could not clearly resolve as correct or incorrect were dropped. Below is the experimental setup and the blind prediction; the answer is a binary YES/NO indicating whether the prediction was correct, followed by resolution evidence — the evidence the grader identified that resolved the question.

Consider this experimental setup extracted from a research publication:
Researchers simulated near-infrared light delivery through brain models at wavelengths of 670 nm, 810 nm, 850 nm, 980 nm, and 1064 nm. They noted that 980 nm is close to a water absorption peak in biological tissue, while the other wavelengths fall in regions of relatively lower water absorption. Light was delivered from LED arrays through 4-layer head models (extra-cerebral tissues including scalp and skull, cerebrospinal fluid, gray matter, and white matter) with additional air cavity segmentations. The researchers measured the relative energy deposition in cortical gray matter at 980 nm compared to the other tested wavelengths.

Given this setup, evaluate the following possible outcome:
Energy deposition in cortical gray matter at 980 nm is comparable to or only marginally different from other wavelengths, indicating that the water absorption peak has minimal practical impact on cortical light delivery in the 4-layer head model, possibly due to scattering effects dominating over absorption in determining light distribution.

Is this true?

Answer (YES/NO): NO